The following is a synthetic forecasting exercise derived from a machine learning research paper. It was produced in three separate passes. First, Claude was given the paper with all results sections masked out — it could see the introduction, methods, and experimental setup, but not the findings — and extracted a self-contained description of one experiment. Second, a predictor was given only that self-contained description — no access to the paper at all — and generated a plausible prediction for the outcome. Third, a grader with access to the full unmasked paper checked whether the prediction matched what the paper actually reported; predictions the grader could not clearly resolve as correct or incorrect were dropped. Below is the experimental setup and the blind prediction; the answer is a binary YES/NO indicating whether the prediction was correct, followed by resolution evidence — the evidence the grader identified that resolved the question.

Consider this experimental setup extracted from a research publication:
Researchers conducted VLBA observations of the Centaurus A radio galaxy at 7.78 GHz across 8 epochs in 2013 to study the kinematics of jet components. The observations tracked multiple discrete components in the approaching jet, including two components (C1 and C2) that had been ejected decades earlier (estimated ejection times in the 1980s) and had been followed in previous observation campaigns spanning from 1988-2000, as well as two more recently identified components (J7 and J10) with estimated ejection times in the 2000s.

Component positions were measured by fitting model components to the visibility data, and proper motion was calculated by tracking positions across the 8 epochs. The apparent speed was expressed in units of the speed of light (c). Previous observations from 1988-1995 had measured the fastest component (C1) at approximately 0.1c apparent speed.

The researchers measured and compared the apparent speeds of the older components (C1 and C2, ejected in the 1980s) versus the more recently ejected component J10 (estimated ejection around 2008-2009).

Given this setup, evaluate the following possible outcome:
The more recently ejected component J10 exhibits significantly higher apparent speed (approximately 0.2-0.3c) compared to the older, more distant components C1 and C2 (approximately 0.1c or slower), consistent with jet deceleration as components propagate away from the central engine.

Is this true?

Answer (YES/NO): NO